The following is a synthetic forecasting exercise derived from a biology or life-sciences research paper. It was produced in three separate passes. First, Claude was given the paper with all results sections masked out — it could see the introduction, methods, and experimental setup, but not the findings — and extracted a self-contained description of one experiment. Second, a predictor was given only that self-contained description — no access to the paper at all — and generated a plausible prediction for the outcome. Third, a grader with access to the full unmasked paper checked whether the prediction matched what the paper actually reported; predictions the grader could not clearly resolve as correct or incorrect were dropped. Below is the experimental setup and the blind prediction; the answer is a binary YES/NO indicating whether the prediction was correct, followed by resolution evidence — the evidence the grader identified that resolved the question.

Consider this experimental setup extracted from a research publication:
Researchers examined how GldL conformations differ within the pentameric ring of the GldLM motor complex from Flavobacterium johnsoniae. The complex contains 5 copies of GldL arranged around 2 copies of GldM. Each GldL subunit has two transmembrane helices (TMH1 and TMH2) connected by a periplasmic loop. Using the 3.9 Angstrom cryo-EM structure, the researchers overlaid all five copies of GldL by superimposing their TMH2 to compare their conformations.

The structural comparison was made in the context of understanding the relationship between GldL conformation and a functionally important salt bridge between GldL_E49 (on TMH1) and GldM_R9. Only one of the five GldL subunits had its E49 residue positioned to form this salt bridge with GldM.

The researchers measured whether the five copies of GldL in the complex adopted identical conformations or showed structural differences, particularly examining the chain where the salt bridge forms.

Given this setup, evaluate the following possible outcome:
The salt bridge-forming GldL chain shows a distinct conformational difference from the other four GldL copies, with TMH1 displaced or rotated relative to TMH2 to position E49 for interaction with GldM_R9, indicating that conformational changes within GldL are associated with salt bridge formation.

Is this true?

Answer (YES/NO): YES